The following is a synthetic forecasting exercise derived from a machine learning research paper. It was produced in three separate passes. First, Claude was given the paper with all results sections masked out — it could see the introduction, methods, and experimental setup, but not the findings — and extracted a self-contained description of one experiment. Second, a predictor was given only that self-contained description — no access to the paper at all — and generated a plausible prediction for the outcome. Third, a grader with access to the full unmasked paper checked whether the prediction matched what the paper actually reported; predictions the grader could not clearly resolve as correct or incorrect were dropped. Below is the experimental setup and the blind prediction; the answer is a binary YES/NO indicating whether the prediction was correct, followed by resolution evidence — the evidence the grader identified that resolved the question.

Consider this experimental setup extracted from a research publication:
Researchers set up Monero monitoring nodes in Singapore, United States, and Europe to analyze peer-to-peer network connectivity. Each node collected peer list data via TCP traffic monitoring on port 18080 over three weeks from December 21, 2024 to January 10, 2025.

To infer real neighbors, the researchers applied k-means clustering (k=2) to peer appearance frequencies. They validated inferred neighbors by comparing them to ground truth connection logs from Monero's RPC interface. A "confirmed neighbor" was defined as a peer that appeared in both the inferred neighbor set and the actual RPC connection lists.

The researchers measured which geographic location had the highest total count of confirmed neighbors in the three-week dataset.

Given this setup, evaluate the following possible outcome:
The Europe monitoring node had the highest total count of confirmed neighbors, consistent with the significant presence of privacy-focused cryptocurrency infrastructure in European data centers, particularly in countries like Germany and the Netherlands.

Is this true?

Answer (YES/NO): YES